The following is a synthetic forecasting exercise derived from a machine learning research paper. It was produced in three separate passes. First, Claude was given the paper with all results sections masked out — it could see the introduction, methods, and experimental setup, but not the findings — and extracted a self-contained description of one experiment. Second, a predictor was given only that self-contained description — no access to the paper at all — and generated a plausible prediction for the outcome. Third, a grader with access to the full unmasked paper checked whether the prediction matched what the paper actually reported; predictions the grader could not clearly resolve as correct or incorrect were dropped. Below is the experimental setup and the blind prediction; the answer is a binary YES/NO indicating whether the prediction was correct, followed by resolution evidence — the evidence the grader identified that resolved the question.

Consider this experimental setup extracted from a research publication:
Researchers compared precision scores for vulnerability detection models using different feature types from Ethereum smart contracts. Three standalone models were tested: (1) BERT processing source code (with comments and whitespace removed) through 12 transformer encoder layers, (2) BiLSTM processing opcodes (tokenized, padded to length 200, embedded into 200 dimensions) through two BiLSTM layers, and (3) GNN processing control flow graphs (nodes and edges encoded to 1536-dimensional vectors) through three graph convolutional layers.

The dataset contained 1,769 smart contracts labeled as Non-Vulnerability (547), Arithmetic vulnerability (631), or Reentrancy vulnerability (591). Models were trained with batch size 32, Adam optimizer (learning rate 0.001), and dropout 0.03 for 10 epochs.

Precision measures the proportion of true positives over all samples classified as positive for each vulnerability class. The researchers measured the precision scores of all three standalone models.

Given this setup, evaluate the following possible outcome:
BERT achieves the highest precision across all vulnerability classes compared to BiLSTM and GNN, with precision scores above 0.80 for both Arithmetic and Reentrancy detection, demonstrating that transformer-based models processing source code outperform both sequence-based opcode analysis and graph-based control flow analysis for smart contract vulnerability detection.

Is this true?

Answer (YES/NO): NO